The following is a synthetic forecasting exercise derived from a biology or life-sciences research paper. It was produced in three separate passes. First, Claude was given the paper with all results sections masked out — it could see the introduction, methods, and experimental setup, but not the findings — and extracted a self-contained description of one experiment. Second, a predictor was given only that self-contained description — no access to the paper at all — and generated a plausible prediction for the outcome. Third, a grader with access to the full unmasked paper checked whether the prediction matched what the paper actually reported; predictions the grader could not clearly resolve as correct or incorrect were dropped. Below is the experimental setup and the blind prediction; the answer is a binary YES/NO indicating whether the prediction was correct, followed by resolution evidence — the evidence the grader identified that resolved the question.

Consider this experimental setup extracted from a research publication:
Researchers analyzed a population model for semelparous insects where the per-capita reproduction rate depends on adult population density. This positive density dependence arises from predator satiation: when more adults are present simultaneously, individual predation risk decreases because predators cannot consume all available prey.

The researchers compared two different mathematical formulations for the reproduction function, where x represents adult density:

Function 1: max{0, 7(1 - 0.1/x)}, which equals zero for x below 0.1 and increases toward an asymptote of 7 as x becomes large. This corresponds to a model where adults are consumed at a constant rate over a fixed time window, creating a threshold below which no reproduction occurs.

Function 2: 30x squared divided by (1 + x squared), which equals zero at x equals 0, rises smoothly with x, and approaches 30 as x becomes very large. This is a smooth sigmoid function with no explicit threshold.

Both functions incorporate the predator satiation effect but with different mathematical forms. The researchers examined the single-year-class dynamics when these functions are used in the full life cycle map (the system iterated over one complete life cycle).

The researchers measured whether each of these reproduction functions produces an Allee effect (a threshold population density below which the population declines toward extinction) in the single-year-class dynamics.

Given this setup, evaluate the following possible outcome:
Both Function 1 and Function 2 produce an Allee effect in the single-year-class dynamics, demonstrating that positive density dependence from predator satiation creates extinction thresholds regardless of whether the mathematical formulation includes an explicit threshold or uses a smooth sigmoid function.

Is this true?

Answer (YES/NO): YES